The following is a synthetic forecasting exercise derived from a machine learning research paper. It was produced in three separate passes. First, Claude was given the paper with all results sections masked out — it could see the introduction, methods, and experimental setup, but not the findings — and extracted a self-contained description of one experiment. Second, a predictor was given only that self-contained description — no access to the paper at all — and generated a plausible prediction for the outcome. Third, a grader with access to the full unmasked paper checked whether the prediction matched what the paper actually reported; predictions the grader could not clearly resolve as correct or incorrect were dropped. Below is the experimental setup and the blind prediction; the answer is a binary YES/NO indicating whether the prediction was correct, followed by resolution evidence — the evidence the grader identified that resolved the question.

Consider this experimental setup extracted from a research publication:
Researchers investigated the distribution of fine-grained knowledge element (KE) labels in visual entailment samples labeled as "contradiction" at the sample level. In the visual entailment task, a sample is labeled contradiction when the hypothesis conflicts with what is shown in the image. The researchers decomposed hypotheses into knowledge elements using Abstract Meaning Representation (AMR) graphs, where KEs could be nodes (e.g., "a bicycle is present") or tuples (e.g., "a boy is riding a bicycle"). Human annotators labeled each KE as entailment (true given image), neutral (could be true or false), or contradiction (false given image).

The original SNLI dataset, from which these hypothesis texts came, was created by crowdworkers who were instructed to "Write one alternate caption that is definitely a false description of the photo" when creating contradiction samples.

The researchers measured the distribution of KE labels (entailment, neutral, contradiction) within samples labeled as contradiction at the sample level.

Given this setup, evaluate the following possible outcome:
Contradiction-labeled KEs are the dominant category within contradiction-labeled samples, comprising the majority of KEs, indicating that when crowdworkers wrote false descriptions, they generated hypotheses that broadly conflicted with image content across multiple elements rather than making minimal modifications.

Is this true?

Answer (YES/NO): NO